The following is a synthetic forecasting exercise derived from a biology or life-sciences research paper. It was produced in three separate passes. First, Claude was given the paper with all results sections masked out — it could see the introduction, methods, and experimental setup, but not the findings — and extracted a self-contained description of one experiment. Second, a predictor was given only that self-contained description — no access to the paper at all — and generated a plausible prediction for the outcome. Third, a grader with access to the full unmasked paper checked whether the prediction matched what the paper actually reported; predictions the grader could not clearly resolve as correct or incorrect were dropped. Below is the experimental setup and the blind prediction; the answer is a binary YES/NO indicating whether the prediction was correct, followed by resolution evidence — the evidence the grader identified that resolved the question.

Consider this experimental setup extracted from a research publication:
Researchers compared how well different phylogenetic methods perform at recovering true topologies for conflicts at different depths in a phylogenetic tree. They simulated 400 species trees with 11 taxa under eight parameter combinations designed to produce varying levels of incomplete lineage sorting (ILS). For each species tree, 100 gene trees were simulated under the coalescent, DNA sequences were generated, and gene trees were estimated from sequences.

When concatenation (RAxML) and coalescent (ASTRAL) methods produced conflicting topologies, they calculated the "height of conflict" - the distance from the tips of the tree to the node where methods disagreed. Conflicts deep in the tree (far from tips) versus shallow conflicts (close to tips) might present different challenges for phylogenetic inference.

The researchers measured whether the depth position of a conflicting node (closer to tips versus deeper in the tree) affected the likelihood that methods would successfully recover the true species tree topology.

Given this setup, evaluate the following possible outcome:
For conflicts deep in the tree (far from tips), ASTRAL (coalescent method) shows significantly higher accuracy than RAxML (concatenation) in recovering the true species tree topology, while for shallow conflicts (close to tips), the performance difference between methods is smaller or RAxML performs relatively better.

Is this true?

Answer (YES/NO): YES